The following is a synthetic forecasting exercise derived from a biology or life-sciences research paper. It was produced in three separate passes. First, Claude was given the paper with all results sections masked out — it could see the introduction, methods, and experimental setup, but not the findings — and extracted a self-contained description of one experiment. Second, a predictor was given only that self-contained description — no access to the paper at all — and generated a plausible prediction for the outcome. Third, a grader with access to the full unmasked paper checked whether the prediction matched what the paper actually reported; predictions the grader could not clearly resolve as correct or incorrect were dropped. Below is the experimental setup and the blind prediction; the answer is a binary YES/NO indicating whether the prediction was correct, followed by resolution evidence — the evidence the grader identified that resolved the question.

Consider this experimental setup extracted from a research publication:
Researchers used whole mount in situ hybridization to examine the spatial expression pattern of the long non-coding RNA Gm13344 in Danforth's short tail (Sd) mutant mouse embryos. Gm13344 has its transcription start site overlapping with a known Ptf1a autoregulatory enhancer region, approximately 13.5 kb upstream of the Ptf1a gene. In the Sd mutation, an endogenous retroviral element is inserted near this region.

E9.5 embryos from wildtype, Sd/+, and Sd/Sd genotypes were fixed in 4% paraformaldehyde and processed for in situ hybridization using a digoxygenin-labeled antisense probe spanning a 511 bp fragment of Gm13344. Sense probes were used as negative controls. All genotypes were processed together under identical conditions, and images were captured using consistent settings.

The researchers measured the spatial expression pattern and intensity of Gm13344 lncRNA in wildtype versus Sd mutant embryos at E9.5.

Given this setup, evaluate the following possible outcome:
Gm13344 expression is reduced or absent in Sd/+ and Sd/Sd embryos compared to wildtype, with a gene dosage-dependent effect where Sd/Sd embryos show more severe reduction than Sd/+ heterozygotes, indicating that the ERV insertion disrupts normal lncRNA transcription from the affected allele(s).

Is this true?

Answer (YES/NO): NO